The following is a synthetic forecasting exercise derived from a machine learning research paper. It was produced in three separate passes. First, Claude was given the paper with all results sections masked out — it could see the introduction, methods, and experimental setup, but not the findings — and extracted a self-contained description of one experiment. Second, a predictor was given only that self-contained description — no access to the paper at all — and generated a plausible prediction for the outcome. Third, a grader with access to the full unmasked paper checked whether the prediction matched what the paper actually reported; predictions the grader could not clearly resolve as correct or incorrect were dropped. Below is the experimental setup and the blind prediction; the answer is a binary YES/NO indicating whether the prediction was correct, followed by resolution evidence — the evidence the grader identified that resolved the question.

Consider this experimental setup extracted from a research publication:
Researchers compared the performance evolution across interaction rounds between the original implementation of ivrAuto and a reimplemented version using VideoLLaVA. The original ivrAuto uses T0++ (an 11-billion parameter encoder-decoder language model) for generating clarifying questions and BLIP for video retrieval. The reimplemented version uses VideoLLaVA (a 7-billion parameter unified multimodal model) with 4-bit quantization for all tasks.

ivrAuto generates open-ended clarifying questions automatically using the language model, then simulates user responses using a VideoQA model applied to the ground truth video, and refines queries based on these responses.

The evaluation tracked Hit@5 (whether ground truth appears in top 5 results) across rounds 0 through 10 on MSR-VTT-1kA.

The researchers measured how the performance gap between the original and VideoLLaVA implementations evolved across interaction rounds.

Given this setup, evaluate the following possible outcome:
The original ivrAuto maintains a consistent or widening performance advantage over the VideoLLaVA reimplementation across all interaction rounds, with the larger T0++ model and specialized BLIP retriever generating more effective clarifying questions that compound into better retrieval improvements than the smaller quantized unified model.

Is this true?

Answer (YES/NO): NO